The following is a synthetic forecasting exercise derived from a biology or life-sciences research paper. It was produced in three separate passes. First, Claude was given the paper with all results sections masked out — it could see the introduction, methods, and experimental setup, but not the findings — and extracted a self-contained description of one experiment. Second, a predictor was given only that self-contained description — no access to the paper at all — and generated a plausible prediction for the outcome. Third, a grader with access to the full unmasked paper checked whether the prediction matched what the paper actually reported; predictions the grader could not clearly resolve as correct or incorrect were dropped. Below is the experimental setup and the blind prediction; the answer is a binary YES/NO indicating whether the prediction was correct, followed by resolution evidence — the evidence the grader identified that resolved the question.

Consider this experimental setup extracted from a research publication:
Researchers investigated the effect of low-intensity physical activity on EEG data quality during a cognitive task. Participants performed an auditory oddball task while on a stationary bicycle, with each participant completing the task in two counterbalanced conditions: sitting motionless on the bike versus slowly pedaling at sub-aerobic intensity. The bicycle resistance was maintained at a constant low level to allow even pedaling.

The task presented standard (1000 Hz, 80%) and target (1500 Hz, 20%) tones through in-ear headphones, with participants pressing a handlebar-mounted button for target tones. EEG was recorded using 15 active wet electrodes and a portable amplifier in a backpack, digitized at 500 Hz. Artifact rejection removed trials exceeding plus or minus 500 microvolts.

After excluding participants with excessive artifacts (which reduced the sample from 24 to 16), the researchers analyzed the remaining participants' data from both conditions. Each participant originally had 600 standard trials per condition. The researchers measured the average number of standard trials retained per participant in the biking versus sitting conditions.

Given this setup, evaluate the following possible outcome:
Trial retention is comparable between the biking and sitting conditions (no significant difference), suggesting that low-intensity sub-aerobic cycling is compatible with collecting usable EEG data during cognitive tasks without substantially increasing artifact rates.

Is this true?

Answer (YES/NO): YES